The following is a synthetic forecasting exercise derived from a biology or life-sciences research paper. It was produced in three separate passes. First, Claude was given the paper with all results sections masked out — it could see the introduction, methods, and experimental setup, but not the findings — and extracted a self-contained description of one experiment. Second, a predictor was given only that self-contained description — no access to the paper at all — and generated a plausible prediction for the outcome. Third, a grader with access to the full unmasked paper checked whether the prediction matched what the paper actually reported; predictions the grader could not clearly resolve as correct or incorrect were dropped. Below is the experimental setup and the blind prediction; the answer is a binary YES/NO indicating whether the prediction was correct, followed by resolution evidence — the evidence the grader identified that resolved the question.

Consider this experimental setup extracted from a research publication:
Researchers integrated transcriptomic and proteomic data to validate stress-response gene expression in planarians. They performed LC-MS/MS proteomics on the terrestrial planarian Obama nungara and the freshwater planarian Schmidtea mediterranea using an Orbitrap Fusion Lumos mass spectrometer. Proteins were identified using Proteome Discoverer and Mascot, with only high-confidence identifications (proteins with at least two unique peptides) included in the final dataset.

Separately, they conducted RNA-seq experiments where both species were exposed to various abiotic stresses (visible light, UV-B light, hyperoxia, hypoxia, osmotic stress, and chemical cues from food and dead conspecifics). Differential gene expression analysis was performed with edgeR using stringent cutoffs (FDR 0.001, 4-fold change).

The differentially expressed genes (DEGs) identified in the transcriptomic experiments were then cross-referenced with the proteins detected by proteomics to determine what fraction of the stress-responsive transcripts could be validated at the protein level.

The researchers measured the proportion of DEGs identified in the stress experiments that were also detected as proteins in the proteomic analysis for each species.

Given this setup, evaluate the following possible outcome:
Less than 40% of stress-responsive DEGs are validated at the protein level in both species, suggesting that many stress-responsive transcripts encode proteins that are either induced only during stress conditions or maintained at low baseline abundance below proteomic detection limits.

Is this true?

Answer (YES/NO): YES